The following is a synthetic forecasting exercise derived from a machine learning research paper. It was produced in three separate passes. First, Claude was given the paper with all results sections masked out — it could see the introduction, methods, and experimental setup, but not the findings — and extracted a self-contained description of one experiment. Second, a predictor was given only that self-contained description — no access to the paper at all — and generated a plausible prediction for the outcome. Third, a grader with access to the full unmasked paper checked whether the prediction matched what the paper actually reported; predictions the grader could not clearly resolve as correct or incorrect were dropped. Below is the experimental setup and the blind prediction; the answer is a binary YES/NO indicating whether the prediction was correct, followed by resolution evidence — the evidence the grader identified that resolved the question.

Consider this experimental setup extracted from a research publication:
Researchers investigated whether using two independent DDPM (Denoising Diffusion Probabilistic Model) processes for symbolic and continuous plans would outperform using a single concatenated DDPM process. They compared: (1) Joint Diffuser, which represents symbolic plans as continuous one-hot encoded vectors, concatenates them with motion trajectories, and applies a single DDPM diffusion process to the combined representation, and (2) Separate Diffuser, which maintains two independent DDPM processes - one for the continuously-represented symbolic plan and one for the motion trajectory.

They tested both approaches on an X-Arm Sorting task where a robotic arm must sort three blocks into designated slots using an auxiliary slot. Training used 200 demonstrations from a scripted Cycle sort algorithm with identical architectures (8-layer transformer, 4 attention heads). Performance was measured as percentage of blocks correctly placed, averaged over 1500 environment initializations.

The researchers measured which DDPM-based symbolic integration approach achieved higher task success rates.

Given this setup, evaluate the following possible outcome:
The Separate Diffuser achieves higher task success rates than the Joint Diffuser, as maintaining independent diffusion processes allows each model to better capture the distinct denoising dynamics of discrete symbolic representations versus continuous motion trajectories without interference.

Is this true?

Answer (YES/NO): NO